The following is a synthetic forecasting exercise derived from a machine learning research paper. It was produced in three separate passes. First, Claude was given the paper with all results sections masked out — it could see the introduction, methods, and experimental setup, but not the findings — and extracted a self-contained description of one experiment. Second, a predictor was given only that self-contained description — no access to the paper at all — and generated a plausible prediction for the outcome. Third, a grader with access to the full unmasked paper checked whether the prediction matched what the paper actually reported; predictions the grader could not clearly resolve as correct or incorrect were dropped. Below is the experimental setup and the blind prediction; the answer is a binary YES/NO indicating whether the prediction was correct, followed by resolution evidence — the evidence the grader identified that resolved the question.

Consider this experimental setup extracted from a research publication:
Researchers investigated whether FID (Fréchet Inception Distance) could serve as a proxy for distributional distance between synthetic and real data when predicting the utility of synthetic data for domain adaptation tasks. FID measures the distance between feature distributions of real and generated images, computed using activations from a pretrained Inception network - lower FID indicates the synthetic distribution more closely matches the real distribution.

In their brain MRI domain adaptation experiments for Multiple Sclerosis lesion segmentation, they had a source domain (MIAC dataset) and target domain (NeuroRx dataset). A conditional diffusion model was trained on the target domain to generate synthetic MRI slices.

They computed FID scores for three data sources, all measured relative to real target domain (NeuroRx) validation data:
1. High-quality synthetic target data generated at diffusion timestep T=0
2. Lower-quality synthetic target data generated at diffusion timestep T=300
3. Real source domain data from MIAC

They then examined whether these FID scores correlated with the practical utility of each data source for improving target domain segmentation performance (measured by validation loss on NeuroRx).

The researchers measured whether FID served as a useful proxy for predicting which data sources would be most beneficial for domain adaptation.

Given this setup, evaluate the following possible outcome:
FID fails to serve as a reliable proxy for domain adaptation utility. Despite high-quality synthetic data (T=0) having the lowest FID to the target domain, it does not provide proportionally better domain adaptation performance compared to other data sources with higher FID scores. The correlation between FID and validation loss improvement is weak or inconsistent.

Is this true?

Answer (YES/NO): NO